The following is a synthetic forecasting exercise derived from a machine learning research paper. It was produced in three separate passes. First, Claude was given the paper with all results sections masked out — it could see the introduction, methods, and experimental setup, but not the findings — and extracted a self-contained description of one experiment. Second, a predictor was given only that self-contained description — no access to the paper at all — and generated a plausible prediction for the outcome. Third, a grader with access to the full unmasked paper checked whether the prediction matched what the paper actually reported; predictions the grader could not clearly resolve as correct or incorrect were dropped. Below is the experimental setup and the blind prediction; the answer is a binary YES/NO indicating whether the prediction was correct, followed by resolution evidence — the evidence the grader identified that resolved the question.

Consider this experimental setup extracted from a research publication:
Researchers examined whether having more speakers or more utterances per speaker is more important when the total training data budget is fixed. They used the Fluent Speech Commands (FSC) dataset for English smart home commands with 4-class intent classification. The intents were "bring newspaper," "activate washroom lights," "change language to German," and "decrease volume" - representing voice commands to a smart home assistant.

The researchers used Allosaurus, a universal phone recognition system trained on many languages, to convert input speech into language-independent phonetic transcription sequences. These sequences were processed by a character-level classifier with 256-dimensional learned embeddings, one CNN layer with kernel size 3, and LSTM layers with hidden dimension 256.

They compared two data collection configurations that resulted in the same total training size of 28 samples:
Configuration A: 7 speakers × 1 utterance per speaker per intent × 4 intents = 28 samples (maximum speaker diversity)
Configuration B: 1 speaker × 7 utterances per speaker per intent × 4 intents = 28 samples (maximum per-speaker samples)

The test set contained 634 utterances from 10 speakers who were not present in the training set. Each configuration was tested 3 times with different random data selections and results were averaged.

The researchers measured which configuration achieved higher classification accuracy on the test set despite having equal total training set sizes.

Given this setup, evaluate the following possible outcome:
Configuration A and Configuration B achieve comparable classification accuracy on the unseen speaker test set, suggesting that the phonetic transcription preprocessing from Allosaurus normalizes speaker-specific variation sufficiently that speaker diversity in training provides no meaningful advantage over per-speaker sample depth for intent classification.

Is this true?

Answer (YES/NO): NO